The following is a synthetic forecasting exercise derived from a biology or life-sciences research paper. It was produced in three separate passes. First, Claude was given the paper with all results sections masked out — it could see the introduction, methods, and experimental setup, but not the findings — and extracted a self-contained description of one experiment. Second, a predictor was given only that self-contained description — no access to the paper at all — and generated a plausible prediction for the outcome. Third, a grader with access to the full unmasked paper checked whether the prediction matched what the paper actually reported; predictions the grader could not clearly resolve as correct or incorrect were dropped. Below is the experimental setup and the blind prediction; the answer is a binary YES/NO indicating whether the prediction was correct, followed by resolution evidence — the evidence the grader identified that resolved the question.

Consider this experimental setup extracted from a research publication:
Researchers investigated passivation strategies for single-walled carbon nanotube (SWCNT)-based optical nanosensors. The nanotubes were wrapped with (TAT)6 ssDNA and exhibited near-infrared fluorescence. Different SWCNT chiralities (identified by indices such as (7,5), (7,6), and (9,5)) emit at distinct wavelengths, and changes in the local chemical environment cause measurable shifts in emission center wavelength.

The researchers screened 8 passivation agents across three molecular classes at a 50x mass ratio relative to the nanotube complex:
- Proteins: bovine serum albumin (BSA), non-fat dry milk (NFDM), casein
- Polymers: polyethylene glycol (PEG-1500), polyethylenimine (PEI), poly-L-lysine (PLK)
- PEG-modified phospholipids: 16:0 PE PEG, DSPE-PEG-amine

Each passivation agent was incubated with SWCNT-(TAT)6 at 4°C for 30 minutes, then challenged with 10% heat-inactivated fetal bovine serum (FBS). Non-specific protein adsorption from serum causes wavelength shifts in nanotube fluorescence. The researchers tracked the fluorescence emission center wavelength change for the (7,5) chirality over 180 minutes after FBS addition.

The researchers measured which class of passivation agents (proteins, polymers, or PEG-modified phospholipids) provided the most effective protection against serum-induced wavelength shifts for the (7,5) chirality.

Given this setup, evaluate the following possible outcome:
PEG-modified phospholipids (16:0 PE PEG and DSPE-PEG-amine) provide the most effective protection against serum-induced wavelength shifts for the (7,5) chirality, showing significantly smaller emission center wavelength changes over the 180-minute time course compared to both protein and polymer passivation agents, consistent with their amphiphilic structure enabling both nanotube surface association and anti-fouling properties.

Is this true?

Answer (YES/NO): NO